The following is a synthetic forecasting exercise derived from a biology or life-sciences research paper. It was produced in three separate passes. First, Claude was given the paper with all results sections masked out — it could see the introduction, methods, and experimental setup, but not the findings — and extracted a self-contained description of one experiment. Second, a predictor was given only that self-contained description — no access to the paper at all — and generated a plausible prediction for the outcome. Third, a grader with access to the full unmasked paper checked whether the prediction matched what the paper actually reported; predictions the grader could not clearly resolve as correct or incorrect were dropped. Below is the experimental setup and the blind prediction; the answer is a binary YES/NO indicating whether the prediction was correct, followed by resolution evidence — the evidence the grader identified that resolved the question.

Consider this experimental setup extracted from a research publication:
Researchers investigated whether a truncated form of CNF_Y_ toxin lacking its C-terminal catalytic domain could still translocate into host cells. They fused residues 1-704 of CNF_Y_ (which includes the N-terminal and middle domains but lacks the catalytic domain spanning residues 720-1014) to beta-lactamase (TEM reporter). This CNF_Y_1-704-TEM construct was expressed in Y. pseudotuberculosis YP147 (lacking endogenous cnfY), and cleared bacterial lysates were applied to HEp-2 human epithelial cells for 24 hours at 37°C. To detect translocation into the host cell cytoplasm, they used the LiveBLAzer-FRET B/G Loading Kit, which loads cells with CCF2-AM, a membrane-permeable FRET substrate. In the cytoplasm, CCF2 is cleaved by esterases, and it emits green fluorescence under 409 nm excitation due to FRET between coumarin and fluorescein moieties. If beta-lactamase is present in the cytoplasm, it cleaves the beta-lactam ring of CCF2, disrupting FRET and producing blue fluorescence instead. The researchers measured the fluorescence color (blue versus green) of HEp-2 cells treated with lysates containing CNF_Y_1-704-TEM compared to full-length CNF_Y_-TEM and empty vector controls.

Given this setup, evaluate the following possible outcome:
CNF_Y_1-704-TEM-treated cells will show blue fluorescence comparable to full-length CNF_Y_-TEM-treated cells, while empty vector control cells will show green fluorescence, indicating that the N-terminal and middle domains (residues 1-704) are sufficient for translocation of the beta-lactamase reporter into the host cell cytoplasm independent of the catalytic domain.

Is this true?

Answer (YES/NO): YES